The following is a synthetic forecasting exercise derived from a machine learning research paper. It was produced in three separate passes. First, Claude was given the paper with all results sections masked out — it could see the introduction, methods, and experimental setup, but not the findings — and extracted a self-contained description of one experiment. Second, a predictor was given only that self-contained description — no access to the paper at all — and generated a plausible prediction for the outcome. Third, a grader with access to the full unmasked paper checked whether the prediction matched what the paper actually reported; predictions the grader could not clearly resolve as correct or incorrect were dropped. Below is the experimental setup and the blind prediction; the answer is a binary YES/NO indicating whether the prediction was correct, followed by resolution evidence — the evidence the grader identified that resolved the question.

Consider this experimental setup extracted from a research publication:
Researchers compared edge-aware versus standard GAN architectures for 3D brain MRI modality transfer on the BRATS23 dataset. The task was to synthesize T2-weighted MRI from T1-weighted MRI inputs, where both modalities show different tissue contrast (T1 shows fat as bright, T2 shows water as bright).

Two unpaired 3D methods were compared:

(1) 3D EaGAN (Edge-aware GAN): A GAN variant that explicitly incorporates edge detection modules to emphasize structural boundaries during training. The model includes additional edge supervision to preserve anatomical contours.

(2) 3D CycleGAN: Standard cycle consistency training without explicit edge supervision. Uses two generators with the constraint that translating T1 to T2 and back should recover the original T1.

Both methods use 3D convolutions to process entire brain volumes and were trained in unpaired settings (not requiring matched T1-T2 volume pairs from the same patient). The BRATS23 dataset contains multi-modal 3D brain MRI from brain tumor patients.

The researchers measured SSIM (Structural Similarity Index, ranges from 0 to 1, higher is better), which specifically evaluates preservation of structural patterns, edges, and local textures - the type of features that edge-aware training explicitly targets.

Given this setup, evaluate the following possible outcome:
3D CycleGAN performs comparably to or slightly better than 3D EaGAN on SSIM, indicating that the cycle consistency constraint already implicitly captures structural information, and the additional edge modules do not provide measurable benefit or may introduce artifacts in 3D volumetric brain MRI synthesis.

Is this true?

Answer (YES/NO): YES